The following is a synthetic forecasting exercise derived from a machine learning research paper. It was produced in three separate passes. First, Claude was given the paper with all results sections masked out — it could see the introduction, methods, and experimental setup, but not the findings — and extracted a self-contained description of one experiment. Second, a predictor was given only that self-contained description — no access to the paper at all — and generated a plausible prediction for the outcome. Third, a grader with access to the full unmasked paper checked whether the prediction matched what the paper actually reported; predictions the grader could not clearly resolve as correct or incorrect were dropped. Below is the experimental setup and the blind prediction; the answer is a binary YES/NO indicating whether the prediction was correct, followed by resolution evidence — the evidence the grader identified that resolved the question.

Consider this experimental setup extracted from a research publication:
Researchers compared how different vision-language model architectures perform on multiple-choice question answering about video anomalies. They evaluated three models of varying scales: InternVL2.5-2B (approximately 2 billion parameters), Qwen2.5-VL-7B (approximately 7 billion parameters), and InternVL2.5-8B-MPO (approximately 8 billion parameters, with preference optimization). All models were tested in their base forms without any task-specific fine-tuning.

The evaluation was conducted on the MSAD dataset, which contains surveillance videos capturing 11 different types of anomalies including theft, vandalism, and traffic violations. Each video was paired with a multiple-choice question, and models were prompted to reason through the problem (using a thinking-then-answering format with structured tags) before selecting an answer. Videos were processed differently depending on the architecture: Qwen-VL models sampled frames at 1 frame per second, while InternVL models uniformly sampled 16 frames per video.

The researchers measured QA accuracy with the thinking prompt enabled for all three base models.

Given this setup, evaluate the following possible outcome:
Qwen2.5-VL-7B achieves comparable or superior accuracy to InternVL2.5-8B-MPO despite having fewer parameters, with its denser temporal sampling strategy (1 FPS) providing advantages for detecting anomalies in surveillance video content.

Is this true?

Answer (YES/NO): NO